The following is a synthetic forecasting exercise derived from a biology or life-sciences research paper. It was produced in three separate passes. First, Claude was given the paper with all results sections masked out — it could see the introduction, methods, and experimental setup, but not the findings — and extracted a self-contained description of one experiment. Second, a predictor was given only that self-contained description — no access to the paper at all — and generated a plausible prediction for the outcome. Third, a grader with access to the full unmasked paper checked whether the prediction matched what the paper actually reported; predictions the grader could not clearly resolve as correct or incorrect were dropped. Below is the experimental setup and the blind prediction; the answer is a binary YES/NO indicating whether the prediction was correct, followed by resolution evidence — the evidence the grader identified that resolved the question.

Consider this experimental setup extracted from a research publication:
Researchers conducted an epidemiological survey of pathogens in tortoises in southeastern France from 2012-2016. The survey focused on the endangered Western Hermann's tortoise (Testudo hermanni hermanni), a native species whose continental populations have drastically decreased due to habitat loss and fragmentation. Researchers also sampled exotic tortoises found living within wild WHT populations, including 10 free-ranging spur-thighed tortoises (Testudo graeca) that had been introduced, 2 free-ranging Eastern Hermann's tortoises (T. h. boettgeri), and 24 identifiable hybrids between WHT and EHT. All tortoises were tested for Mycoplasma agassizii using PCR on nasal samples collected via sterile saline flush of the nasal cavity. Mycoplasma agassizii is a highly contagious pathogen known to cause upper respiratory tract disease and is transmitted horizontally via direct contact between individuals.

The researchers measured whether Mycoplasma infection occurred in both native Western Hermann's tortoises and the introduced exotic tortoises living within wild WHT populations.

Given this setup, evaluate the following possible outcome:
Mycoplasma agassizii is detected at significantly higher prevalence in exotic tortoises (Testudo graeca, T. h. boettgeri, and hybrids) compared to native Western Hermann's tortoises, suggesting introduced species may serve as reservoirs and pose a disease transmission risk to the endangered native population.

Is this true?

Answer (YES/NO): YES